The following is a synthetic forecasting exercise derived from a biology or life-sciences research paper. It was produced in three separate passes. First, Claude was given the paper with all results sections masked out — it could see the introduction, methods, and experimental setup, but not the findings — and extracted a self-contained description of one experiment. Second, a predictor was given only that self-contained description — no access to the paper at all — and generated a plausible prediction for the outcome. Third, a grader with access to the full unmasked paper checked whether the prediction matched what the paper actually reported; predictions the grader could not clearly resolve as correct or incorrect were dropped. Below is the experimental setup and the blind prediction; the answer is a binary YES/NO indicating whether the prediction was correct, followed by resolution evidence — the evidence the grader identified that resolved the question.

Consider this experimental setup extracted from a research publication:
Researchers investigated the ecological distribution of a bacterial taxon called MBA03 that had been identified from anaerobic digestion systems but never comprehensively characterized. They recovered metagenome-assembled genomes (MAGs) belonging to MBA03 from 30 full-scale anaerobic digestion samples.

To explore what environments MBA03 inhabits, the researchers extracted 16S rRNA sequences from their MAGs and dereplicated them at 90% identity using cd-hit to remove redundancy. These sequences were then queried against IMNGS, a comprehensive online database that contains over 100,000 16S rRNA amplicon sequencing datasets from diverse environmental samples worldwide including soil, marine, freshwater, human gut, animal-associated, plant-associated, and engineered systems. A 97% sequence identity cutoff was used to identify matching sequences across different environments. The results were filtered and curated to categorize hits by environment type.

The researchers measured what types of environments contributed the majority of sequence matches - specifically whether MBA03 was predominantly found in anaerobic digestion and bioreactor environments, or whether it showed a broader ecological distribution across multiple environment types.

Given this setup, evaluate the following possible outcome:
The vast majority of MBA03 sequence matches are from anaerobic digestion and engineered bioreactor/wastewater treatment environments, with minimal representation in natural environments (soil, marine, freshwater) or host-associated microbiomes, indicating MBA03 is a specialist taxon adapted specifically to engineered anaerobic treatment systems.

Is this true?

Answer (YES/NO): YES